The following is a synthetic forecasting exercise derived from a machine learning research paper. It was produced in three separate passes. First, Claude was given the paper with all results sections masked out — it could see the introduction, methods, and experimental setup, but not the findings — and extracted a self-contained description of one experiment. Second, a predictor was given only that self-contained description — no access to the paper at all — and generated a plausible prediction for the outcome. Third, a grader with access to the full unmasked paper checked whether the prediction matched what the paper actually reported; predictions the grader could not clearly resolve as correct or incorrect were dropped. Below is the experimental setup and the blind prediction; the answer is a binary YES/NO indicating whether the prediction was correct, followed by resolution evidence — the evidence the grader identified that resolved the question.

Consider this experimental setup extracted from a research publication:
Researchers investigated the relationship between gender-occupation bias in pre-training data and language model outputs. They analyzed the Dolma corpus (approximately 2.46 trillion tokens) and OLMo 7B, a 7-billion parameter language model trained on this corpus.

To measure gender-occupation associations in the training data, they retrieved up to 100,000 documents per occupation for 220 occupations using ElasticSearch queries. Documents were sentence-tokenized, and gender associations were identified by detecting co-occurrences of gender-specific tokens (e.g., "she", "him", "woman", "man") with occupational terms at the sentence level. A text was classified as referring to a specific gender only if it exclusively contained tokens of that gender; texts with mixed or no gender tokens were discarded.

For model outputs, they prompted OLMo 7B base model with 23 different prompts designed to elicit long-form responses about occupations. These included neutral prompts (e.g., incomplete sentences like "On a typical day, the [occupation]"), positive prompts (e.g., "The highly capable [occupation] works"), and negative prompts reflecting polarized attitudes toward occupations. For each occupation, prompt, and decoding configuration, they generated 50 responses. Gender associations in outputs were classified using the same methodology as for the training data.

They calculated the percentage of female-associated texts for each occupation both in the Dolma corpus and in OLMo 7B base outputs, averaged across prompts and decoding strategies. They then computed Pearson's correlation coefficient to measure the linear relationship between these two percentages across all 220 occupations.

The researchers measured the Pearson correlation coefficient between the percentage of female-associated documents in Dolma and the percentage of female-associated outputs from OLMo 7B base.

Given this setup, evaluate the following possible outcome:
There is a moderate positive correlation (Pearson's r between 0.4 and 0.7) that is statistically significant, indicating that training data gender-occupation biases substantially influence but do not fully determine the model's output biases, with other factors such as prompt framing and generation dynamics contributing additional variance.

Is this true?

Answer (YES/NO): NO